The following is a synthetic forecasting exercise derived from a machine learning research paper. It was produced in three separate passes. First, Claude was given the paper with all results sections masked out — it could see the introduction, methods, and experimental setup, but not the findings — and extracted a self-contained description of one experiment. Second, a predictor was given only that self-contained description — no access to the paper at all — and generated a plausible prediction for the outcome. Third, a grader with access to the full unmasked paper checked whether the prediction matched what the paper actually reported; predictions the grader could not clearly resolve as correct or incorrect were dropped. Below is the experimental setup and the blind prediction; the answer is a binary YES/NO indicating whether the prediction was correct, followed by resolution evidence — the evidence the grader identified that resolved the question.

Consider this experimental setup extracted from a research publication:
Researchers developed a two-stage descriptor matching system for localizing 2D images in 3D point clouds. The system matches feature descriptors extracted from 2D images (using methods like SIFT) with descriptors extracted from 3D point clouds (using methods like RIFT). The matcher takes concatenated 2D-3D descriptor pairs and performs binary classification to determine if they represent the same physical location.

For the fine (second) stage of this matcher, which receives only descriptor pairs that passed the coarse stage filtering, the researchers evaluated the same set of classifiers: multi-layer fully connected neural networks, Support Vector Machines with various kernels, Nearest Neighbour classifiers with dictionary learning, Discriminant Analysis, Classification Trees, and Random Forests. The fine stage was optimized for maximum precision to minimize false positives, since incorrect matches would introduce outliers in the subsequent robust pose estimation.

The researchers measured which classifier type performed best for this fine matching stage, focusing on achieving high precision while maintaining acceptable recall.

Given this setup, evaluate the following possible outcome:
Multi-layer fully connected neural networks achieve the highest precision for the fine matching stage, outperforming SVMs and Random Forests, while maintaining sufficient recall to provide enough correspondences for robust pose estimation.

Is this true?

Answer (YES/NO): NO